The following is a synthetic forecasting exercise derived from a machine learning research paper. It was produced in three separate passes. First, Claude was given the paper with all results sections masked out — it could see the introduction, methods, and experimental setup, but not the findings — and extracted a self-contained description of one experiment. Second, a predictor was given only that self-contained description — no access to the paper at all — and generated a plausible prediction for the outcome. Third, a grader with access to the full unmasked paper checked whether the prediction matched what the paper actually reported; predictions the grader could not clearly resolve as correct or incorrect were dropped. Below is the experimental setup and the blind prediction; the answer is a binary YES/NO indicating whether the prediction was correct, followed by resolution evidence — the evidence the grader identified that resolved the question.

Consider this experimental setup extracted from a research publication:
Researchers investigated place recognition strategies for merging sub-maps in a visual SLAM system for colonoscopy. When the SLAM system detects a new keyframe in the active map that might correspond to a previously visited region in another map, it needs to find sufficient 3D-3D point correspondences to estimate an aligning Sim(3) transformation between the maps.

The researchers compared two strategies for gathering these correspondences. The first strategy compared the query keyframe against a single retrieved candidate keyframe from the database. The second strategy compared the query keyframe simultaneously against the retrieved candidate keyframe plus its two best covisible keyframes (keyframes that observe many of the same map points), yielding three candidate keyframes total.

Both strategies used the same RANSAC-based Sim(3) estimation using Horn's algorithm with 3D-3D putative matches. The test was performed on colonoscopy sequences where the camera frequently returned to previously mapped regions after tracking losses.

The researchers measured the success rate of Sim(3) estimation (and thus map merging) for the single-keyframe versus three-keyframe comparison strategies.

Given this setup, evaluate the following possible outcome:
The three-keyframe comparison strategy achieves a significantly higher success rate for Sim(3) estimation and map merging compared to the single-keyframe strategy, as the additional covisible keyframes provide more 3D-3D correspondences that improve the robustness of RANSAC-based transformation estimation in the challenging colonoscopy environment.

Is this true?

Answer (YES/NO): YES